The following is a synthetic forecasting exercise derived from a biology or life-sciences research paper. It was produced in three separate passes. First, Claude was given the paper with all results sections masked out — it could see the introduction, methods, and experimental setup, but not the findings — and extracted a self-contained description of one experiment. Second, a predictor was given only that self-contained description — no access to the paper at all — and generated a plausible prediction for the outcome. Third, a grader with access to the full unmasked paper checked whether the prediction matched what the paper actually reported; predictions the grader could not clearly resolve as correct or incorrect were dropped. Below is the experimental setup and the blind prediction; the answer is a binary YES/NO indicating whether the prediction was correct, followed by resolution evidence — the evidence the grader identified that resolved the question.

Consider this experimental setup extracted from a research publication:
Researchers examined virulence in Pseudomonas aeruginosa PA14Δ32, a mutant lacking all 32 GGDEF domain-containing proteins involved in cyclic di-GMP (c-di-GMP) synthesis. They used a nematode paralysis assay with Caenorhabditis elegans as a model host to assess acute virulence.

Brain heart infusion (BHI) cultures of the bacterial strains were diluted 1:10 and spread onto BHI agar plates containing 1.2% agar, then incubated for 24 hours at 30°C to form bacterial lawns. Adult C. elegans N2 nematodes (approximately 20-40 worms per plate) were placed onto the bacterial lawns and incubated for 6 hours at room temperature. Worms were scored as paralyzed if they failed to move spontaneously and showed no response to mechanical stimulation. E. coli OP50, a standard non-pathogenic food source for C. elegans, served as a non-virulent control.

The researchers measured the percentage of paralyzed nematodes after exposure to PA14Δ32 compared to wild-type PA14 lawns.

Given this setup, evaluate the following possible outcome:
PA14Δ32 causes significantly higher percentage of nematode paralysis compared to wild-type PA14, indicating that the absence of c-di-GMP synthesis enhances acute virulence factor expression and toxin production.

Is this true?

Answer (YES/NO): NO